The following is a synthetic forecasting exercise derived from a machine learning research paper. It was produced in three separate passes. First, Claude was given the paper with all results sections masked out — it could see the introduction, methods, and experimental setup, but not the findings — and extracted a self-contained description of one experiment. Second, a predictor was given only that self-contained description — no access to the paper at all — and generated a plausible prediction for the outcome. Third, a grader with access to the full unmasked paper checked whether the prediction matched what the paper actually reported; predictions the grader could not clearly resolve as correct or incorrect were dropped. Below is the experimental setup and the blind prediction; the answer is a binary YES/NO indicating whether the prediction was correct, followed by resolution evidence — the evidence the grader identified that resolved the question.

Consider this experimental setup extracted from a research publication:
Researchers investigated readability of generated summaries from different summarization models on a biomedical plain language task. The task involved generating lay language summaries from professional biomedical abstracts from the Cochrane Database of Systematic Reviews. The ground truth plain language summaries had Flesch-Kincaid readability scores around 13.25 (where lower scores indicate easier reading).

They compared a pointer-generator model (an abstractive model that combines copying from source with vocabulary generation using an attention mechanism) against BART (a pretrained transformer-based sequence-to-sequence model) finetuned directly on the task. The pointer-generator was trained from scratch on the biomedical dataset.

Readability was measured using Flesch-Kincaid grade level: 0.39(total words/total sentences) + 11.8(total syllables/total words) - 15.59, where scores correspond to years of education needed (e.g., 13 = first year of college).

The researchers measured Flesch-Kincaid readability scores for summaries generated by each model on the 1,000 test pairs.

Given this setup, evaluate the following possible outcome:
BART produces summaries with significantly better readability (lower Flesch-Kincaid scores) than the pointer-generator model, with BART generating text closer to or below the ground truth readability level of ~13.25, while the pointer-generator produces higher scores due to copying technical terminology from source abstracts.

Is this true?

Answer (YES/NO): YES